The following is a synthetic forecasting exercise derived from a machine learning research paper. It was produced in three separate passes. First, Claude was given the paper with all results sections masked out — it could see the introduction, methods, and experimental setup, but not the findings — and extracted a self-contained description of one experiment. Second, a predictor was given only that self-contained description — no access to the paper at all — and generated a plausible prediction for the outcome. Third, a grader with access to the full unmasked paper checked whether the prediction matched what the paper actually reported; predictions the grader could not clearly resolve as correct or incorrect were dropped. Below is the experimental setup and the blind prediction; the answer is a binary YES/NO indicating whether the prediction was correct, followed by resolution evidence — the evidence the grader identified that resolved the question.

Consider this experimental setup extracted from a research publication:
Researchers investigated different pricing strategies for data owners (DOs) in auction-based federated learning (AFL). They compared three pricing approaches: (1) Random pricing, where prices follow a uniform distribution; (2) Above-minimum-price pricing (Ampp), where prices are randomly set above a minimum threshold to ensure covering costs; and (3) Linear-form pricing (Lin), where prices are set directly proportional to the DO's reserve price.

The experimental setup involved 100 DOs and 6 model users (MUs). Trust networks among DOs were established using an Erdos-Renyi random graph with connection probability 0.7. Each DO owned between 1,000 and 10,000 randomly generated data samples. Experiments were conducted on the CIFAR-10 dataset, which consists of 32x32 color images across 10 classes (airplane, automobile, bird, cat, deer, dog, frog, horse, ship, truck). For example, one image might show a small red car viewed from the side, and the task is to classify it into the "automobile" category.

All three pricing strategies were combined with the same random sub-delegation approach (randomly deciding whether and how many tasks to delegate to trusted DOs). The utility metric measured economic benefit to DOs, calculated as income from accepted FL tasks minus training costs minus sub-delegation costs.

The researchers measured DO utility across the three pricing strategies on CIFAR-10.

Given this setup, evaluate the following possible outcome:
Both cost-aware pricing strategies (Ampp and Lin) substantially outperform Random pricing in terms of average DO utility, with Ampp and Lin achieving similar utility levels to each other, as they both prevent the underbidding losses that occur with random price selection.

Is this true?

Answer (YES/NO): NO